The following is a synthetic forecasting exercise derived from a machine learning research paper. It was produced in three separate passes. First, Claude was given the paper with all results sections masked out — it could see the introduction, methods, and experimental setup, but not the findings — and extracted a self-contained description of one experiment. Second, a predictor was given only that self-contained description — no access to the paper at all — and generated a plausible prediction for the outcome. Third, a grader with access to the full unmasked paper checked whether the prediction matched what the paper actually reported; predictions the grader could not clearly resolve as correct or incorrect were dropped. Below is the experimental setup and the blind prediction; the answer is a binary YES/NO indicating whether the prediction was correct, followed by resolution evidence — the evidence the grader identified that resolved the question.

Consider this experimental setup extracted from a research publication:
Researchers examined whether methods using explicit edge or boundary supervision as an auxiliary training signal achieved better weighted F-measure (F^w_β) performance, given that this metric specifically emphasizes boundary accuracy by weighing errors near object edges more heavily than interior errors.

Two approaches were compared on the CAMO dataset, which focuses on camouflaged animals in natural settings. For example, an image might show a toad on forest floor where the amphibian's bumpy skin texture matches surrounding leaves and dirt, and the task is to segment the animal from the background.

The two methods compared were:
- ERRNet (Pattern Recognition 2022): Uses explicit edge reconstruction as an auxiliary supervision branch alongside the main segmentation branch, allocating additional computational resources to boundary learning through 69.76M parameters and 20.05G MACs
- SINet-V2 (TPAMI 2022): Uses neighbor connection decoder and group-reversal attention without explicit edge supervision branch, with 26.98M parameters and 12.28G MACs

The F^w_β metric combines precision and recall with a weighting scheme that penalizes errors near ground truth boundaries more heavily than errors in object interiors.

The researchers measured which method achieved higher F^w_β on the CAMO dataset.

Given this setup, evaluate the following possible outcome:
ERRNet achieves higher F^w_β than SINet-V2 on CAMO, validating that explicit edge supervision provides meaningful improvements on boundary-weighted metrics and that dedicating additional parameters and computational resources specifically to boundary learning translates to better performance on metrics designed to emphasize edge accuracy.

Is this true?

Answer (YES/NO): NO